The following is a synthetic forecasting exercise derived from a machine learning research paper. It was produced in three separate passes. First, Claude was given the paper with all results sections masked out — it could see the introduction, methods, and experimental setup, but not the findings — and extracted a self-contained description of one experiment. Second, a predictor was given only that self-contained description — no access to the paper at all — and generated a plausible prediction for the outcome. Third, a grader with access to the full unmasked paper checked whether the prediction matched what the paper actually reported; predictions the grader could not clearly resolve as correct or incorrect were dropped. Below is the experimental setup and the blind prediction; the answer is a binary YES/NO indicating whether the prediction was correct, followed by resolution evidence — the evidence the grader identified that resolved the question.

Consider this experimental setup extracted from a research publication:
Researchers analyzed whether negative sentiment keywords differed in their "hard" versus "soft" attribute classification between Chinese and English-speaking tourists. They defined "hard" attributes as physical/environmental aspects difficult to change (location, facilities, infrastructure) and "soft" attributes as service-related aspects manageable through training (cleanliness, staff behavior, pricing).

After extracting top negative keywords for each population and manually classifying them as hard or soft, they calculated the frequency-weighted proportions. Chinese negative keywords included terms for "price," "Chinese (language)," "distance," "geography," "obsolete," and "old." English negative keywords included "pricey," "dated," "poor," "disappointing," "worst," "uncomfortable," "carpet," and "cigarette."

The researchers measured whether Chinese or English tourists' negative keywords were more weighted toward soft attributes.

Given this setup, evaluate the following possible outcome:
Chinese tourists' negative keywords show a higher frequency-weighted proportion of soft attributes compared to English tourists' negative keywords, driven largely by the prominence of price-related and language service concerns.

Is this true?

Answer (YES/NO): NO